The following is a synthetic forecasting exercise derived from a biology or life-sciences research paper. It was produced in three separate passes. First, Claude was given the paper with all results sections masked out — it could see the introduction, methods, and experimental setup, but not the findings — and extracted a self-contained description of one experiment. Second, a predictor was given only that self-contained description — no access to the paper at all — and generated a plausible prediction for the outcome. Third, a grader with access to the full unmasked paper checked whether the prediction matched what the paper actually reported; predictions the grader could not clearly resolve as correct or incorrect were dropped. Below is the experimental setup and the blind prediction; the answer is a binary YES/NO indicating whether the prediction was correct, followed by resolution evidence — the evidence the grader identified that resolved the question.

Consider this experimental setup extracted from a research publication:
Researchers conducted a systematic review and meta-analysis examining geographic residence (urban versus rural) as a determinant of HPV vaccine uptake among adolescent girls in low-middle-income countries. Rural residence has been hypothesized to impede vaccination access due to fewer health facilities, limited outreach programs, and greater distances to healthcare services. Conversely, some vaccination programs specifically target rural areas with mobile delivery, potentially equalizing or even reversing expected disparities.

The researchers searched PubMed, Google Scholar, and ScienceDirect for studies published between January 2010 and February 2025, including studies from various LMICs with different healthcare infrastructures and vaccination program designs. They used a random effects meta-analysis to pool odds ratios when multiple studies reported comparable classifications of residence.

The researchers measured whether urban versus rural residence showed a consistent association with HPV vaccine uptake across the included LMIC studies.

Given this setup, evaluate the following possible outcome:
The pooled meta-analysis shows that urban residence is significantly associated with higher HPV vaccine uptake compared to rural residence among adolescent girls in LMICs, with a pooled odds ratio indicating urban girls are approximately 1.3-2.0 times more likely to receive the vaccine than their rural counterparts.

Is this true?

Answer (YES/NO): NO